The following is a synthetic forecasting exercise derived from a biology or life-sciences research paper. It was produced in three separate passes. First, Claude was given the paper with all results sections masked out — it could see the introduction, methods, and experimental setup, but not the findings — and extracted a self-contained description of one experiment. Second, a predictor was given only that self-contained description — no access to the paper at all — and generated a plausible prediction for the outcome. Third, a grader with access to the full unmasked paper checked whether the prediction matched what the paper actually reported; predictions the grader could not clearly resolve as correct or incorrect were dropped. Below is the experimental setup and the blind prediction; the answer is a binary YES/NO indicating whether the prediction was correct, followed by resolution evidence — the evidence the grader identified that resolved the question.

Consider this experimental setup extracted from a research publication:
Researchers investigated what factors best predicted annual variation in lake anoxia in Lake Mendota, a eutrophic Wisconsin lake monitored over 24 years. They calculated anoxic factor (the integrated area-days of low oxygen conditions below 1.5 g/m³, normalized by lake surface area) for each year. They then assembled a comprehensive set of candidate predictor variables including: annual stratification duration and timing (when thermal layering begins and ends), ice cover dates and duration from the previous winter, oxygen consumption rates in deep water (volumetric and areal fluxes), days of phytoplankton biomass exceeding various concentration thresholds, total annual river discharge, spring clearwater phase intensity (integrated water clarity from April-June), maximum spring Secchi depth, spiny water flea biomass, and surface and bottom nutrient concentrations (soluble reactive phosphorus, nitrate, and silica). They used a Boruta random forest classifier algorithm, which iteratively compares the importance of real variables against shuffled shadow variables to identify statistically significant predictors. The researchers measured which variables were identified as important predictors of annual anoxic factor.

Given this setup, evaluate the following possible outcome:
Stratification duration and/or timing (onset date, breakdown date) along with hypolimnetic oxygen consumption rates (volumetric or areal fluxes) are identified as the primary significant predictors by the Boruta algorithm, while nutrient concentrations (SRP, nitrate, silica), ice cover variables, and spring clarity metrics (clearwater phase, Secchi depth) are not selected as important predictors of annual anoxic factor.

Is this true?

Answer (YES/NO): NO